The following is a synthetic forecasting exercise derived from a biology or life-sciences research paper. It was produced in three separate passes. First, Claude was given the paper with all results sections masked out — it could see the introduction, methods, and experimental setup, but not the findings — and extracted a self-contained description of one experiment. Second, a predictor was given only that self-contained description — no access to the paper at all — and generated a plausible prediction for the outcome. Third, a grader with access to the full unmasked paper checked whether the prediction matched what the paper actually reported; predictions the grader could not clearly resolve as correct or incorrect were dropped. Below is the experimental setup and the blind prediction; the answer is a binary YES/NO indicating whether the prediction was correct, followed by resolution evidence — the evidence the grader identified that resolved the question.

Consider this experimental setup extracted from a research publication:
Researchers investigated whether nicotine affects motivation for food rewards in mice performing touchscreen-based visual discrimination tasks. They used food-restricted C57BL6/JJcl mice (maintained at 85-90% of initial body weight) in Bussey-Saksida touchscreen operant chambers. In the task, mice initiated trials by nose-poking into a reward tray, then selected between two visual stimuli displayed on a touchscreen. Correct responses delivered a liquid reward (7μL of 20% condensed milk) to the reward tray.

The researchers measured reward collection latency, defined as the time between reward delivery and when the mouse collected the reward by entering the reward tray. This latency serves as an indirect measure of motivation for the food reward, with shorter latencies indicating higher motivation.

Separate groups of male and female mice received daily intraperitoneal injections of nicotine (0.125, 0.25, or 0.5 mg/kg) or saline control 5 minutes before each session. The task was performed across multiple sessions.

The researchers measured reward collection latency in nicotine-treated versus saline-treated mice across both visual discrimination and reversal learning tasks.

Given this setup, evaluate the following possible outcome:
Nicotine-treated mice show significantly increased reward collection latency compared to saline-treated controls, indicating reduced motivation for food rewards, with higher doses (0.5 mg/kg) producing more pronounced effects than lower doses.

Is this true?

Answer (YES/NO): NO